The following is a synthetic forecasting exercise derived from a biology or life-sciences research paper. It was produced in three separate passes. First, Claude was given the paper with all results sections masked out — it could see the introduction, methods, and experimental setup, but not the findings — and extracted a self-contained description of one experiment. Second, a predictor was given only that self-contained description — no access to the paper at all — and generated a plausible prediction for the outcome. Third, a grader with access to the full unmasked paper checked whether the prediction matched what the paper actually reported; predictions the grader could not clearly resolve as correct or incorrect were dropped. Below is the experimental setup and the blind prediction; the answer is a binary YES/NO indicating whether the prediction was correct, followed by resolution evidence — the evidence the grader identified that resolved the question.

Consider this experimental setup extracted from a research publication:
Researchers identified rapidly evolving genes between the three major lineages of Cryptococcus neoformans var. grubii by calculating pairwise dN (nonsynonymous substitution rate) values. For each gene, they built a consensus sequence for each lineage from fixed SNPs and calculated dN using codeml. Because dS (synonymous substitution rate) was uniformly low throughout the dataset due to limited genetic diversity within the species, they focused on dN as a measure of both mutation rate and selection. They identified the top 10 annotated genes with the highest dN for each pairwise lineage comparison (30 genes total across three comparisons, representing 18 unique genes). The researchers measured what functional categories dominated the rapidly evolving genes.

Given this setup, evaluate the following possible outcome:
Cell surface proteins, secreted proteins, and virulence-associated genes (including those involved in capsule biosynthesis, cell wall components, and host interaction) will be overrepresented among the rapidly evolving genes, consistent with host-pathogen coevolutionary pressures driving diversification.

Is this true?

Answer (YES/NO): NO